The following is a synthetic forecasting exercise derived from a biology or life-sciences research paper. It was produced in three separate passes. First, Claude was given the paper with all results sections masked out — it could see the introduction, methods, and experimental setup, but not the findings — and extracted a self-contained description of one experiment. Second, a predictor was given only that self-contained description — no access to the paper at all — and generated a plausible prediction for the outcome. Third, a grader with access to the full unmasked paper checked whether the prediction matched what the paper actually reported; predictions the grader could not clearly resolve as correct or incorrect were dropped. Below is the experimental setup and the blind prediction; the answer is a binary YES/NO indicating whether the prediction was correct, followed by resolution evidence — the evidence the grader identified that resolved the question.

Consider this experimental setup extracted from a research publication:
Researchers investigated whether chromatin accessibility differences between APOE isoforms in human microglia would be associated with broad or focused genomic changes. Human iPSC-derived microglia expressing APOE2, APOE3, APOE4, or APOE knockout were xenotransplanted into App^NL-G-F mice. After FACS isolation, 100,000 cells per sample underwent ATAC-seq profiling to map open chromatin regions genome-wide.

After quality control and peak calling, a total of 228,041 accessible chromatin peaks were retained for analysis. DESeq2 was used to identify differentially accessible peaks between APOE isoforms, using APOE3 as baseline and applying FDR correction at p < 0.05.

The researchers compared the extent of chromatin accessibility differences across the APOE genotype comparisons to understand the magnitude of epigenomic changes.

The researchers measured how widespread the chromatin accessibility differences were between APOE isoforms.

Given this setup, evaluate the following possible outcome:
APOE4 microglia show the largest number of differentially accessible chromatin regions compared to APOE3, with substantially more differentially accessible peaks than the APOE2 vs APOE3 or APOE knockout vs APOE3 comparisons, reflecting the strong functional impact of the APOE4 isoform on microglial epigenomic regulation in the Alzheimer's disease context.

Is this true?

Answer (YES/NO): NO